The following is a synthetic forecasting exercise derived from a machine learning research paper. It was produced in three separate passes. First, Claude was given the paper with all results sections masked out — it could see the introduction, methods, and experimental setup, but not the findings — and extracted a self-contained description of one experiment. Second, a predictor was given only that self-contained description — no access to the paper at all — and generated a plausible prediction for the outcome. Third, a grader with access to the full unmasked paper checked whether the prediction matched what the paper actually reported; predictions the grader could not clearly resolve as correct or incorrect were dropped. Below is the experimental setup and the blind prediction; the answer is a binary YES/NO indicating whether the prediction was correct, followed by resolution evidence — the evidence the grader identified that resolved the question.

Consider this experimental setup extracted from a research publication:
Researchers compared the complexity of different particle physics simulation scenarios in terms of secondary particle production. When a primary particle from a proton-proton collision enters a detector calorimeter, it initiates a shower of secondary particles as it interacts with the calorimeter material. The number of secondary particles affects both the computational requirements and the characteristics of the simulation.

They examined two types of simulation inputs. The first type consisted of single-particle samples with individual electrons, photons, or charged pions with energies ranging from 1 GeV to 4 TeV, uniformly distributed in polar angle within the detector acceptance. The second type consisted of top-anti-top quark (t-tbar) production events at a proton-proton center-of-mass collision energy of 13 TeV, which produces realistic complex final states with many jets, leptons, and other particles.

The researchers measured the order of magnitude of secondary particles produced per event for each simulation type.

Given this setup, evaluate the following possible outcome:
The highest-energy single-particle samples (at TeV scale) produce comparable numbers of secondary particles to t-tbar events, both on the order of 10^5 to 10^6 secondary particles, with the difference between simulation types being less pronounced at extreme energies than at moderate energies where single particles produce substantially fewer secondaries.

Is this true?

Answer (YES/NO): NO